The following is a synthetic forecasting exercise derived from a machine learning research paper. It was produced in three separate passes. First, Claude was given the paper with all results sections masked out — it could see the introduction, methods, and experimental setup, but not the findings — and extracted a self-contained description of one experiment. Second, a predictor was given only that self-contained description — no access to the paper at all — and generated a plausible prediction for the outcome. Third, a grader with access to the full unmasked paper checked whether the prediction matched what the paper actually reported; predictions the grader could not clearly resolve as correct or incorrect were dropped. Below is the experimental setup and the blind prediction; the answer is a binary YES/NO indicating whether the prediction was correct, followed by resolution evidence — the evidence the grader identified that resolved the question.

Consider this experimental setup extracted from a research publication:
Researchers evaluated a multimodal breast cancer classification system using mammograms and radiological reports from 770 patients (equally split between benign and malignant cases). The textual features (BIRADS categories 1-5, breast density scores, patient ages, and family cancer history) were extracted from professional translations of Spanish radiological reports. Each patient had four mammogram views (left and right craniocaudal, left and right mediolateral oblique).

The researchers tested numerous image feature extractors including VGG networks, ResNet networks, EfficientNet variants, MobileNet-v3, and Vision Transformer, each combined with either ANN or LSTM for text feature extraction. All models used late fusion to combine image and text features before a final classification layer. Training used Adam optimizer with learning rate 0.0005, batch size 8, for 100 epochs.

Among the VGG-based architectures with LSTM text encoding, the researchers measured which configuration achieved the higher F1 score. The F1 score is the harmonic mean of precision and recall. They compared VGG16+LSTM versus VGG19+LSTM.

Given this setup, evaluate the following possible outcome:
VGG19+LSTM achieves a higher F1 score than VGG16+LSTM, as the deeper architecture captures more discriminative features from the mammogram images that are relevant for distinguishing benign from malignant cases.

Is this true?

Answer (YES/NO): YES